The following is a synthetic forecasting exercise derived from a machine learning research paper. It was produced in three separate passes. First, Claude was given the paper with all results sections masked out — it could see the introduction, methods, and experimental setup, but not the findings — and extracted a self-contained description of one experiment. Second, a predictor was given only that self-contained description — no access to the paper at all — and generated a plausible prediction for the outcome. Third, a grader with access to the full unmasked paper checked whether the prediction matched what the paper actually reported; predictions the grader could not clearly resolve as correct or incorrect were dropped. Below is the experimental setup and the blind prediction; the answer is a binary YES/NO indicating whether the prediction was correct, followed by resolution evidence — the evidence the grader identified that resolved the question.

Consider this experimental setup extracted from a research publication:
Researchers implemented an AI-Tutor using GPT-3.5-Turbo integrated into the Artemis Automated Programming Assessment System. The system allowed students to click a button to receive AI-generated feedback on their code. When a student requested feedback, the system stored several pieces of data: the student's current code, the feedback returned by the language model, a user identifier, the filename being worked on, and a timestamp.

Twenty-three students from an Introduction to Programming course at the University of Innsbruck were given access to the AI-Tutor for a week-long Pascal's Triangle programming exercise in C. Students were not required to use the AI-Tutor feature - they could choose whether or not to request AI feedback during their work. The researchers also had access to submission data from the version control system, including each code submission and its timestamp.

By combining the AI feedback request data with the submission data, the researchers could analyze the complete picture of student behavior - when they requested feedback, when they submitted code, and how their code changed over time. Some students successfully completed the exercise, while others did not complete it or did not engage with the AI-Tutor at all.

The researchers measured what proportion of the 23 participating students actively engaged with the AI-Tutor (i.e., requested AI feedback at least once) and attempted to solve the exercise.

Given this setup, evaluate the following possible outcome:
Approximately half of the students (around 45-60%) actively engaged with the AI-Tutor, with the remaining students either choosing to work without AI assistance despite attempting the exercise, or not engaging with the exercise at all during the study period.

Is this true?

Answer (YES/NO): NO